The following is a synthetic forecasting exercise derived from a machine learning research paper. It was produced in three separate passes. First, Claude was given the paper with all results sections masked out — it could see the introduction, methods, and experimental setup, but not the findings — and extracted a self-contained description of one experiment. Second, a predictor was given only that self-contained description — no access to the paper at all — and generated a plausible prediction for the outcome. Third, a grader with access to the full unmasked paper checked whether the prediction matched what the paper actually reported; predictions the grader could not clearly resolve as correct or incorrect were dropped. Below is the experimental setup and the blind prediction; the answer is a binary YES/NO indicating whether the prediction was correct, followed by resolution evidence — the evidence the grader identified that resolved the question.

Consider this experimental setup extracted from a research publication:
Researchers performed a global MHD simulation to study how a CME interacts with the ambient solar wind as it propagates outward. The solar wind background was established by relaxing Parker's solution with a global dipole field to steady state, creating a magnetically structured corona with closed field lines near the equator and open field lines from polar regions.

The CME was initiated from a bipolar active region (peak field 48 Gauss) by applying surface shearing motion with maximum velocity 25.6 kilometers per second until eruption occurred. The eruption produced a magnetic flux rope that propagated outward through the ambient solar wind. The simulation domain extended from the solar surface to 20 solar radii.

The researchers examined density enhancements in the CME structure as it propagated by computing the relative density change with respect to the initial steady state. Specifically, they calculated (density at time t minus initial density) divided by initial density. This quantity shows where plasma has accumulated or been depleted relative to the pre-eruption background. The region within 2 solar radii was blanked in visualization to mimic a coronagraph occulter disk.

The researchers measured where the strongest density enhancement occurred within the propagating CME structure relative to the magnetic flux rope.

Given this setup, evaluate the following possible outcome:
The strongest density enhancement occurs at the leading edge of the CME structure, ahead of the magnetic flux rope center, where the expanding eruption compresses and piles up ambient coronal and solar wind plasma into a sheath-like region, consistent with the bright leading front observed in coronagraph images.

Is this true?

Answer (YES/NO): NO